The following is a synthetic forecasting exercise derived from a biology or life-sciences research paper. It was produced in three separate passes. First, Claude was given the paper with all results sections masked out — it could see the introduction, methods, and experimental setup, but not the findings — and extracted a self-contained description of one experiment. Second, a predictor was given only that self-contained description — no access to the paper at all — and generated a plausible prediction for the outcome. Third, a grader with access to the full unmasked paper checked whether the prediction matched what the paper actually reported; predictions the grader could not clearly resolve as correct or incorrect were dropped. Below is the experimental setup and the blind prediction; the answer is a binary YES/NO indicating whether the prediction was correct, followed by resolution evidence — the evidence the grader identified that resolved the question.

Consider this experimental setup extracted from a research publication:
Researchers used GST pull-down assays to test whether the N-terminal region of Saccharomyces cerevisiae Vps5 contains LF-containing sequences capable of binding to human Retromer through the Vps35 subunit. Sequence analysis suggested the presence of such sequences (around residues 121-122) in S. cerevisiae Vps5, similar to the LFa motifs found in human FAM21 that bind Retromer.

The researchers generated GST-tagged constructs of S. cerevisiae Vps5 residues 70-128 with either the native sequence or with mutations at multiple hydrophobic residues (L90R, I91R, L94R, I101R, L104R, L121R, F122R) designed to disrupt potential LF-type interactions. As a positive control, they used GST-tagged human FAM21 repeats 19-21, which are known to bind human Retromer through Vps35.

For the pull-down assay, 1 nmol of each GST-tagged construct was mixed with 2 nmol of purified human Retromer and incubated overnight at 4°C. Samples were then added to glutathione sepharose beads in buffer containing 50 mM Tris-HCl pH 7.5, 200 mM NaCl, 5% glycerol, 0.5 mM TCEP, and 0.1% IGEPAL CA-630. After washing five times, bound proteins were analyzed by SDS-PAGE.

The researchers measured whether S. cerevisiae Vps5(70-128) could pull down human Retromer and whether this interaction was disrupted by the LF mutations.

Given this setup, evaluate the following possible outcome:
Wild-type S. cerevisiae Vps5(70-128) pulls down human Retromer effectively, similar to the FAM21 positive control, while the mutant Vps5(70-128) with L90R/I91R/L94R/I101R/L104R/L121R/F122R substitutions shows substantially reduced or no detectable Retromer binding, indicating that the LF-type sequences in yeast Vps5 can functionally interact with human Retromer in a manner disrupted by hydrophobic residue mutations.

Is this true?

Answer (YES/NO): NO